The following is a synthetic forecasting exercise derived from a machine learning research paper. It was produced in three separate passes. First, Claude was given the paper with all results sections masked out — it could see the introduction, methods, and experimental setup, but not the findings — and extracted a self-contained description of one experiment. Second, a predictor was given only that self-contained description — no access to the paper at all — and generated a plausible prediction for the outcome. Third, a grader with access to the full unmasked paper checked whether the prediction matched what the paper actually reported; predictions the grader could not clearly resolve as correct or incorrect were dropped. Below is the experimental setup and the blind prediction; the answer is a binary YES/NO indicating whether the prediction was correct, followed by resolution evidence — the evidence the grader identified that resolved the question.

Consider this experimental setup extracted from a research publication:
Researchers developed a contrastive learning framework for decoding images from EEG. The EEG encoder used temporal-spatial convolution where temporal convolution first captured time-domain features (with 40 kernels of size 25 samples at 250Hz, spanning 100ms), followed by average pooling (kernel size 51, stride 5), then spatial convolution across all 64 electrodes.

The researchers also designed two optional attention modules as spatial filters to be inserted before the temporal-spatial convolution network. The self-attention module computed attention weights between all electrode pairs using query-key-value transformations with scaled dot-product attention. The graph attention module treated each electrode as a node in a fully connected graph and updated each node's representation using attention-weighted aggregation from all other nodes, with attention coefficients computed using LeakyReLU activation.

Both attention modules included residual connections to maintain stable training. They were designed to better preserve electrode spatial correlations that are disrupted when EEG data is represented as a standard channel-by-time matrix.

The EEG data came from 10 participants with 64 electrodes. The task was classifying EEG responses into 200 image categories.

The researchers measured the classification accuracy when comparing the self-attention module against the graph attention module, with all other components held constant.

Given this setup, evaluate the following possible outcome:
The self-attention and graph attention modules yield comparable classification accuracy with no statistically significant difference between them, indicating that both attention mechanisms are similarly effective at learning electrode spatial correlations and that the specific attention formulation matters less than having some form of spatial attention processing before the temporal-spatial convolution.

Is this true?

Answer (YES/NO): NO